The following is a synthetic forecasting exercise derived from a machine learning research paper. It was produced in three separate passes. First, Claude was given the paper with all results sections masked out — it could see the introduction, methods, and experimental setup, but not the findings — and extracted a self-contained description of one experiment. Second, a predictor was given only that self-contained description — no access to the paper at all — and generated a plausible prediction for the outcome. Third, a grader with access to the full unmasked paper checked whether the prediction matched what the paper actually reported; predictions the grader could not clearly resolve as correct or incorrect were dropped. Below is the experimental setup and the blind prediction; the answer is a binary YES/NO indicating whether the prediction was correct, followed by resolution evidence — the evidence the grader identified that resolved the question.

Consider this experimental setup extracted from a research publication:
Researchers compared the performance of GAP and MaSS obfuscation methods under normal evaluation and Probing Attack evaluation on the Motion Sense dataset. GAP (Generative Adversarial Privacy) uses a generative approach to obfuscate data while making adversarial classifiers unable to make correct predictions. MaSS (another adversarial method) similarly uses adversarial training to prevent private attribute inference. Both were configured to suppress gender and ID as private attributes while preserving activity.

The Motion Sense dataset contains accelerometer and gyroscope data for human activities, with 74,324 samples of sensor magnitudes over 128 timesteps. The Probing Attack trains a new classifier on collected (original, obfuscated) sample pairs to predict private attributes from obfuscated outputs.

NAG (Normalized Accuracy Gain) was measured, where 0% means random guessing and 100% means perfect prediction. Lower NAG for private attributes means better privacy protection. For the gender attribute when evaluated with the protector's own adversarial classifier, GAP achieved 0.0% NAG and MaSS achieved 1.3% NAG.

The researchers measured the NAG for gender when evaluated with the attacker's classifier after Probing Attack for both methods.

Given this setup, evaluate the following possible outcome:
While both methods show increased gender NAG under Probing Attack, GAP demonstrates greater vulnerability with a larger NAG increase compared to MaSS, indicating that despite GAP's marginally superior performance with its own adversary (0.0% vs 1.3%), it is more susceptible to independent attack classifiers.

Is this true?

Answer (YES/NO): NO